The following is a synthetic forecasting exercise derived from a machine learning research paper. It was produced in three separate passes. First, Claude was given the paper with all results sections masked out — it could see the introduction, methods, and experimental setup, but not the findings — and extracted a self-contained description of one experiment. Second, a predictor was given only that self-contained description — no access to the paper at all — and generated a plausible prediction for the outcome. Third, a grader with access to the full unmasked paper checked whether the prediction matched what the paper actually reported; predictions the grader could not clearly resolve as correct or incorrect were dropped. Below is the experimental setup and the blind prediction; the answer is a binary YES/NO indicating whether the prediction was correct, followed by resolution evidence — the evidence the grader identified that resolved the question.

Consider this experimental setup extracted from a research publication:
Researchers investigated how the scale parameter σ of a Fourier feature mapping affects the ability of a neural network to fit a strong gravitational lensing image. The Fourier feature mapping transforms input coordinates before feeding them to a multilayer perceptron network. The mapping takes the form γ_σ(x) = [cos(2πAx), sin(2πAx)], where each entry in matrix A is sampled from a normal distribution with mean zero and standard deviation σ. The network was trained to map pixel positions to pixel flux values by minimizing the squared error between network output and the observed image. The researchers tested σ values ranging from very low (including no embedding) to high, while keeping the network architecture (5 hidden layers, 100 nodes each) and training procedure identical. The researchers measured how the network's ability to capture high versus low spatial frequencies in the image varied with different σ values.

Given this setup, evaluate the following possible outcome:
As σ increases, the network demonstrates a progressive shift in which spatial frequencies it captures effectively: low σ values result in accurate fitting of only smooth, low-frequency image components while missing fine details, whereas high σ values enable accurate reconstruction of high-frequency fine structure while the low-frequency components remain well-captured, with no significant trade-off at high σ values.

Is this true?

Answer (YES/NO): NO